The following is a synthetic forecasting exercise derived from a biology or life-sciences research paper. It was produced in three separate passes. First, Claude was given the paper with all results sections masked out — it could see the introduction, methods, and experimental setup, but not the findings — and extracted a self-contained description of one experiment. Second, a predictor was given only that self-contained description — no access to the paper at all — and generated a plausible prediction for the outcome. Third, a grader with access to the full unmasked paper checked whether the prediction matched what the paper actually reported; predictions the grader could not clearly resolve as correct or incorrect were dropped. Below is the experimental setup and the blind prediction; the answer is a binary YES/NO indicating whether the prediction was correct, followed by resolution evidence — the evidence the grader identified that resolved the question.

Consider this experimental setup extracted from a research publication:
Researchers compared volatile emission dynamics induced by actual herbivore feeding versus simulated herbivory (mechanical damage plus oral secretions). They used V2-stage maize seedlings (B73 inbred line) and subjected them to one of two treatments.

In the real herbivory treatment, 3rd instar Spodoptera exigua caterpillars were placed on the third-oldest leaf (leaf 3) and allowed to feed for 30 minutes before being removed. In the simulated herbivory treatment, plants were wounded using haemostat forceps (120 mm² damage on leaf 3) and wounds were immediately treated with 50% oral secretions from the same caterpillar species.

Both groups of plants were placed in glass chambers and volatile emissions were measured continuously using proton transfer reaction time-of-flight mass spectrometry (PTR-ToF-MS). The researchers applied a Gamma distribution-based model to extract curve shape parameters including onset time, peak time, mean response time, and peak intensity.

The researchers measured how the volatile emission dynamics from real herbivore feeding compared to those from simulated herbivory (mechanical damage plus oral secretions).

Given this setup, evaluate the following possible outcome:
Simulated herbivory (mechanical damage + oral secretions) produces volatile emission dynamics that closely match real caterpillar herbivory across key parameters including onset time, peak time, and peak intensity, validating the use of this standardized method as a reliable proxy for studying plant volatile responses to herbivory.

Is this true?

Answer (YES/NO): NO